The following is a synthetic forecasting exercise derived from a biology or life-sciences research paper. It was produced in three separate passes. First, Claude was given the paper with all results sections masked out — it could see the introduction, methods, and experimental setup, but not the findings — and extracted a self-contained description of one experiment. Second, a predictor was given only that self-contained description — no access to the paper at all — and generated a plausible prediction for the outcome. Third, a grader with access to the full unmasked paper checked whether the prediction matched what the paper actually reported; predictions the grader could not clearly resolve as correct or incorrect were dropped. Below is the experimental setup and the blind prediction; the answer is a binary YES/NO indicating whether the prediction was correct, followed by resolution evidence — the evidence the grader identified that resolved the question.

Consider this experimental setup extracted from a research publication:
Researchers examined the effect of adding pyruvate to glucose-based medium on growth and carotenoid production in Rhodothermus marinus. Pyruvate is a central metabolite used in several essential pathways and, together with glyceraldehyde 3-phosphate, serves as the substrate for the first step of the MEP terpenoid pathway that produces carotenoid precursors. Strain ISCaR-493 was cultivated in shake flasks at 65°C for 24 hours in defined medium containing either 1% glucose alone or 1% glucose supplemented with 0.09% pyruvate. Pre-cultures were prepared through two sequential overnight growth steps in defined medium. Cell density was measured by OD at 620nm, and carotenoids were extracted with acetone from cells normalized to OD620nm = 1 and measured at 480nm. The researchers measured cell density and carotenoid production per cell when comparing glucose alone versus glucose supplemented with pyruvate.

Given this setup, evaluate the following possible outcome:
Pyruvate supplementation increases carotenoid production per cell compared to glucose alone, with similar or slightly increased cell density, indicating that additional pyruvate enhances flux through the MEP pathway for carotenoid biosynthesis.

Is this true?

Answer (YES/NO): NO